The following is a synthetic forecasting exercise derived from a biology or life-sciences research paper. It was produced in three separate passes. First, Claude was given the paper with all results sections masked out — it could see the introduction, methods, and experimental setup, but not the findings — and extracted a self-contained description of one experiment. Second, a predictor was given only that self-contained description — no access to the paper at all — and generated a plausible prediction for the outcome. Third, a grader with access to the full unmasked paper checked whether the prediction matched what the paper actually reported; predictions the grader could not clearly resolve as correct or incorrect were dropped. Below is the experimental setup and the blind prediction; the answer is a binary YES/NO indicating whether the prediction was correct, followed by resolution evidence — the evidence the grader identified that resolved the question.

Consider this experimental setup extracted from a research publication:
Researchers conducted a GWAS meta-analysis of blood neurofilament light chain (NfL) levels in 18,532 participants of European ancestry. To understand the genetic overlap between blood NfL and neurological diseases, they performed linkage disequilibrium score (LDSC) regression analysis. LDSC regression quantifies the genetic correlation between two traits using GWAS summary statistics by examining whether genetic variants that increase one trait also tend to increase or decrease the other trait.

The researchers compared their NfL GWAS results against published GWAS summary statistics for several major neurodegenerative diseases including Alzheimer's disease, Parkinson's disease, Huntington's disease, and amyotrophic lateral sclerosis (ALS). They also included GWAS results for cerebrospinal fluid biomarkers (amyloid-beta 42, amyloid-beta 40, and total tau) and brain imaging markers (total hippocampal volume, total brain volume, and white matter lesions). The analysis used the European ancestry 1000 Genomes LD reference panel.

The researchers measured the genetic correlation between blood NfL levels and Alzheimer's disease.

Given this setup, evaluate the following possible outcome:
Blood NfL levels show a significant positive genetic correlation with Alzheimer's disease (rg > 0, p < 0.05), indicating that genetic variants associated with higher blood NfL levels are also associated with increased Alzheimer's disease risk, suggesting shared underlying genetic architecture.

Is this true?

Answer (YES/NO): YES